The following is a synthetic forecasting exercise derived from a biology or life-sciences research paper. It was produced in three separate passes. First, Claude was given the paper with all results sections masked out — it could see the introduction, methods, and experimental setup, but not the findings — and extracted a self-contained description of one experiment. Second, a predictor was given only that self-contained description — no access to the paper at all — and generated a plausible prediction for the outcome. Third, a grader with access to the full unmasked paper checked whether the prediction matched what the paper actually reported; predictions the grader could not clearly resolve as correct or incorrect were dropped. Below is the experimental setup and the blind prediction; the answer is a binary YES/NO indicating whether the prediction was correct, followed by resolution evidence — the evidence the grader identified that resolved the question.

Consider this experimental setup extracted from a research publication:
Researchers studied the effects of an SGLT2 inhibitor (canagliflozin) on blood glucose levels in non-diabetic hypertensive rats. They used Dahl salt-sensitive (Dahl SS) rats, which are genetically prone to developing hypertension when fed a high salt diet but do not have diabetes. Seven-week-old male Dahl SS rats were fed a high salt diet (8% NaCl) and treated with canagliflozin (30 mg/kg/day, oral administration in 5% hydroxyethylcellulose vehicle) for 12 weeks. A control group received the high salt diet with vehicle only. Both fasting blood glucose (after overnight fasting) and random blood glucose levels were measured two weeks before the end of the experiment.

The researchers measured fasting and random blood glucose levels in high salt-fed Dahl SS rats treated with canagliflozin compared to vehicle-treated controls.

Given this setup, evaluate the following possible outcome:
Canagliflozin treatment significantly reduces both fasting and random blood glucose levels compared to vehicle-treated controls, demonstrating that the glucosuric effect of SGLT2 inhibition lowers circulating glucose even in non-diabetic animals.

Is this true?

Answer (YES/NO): NO